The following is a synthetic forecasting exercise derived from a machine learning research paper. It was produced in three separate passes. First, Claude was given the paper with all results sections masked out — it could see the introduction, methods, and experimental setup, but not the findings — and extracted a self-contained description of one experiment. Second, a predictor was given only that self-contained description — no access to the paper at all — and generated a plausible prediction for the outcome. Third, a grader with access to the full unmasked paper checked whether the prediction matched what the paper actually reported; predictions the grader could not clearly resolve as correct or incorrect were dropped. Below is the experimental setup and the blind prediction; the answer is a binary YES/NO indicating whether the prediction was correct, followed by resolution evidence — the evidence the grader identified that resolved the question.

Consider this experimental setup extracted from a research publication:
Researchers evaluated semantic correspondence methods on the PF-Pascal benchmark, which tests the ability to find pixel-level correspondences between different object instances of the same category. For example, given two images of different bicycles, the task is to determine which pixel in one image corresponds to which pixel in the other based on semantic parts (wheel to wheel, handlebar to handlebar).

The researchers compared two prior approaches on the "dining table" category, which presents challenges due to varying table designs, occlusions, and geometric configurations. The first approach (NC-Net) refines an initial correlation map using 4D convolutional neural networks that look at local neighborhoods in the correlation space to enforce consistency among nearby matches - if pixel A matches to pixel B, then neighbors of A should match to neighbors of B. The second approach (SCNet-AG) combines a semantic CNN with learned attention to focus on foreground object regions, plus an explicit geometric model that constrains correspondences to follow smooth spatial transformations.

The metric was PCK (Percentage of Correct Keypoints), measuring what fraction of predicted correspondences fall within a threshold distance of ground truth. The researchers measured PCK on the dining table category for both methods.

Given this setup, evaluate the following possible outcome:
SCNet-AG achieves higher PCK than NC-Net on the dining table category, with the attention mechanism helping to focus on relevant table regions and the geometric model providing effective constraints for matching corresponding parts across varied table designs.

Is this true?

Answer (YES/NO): YES